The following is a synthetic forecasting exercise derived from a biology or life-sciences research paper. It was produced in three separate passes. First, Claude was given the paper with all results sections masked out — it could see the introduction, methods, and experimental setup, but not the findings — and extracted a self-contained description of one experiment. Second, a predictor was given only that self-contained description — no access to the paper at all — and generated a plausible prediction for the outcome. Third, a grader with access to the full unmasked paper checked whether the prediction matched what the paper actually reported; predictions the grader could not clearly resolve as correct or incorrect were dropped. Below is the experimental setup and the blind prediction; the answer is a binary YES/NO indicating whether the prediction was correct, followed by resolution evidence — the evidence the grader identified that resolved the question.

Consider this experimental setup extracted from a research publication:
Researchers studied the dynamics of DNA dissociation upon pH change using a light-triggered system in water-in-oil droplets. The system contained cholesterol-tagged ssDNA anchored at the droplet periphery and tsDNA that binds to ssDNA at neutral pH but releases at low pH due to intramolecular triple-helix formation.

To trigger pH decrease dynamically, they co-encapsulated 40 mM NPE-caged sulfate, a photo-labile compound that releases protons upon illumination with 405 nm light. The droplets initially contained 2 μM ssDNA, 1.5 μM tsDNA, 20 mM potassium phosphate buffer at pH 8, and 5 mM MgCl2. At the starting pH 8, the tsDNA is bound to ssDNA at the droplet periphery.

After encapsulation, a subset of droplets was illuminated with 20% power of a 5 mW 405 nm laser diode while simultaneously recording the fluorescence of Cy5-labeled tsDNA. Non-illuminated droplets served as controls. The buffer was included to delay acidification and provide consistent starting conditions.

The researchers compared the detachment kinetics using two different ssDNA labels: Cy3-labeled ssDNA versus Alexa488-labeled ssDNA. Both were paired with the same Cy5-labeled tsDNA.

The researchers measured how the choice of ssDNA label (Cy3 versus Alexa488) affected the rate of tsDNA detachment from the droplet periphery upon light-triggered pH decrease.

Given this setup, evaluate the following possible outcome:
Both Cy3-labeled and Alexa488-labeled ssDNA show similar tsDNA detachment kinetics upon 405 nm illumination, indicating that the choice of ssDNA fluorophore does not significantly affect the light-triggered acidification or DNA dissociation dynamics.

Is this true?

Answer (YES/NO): NO